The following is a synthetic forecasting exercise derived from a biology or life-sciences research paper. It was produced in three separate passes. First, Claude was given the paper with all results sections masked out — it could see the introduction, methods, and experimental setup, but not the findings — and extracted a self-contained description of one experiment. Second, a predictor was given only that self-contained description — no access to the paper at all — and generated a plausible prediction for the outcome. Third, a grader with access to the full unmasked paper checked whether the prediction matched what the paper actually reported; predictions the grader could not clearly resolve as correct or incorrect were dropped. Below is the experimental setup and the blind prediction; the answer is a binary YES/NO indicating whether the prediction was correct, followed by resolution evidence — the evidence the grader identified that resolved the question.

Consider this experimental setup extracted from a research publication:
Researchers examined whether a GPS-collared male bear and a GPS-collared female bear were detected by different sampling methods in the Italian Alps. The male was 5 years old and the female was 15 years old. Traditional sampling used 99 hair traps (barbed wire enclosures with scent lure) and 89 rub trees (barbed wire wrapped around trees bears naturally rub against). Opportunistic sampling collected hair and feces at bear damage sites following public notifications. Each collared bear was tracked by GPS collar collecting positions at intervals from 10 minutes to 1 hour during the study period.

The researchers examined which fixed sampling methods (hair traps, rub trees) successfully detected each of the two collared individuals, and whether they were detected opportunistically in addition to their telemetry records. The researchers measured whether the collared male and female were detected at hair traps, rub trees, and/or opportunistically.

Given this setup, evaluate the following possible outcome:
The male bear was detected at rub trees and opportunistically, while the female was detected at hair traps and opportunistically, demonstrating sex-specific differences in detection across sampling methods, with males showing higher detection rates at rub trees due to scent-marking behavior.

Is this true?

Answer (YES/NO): NO